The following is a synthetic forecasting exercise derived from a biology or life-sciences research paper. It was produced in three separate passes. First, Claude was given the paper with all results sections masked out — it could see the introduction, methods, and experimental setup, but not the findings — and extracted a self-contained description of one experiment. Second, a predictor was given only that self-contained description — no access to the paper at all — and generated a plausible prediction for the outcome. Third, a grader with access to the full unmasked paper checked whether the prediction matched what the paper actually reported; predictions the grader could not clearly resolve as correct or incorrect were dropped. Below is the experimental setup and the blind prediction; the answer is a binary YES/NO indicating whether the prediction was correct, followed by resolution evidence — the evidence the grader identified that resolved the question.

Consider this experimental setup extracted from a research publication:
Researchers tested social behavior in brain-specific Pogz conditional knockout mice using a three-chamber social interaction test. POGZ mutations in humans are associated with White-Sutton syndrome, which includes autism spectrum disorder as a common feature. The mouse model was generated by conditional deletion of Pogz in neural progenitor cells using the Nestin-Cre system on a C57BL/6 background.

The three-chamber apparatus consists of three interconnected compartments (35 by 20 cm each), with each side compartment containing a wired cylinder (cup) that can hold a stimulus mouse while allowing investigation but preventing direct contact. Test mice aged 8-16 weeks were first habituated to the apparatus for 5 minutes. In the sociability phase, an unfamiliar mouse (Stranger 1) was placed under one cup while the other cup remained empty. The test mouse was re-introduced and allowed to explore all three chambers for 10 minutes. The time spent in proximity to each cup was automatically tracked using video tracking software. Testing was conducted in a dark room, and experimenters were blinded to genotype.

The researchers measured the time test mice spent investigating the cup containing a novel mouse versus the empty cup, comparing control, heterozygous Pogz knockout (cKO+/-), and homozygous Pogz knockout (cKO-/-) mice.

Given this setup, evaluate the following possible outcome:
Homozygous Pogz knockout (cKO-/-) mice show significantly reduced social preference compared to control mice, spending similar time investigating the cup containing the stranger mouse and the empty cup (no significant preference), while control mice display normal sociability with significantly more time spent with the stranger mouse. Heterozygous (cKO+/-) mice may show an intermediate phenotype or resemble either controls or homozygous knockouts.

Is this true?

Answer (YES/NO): NO